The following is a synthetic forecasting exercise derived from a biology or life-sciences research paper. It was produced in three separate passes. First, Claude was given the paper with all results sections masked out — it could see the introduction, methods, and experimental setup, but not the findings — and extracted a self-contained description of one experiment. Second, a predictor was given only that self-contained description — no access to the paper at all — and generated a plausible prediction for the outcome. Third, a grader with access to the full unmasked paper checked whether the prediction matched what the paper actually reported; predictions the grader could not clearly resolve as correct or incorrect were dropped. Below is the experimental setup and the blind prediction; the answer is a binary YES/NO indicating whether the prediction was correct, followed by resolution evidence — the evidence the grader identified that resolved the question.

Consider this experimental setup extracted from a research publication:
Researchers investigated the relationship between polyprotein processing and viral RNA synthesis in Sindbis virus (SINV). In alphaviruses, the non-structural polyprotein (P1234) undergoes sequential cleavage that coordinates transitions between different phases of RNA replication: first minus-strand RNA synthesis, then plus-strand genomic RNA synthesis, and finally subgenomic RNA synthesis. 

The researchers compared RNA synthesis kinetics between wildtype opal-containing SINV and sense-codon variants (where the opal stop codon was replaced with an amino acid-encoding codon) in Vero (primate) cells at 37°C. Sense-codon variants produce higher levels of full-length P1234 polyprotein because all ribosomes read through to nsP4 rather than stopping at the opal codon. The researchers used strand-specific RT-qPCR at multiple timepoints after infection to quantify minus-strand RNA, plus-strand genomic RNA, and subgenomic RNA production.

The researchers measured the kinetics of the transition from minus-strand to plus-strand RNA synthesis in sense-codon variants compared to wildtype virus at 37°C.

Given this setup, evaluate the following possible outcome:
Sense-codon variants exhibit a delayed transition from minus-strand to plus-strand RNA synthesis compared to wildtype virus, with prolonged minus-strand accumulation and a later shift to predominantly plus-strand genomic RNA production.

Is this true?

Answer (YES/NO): YES